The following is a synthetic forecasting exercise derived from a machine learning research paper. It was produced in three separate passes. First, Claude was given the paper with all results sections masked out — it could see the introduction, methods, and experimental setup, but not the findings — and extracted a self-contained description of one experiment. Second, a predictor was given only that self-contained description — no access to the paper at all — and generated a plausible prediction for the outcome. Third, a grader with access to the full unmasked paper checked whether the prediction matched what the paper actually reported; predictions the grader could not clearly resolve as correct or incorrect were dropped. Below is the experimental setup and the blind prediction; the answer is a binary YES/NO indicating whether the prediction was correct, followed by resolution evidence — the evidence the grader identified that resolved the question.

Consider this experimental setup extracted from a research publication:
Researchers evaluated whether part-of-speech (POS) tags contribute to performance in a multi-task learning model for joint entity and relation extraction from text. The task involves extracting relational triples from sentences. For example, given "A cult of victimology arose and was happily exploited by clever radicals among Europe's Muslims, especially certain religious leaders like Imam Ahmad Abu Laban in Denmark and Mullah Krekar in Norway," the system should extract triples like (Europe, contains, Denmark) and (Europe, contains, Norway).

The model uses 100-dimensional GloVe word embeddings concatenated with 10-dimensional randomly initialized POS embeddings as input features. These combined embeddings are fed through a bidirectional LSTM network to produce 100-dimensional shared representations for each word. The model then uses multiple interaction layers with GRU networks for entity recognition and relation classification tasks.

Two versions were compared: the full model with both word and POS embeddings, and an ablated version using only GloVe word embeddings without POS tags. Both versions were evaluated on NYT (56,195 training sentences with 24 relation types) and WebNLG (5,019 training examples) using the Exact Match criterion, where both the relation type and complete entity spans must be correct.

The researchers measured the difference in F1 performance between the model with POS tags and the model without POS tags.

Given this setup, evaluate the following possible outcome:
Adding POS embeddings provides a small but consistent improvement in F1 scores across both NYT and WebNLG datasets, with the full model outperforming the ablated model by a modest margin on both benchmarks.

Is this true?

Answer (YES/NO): YES